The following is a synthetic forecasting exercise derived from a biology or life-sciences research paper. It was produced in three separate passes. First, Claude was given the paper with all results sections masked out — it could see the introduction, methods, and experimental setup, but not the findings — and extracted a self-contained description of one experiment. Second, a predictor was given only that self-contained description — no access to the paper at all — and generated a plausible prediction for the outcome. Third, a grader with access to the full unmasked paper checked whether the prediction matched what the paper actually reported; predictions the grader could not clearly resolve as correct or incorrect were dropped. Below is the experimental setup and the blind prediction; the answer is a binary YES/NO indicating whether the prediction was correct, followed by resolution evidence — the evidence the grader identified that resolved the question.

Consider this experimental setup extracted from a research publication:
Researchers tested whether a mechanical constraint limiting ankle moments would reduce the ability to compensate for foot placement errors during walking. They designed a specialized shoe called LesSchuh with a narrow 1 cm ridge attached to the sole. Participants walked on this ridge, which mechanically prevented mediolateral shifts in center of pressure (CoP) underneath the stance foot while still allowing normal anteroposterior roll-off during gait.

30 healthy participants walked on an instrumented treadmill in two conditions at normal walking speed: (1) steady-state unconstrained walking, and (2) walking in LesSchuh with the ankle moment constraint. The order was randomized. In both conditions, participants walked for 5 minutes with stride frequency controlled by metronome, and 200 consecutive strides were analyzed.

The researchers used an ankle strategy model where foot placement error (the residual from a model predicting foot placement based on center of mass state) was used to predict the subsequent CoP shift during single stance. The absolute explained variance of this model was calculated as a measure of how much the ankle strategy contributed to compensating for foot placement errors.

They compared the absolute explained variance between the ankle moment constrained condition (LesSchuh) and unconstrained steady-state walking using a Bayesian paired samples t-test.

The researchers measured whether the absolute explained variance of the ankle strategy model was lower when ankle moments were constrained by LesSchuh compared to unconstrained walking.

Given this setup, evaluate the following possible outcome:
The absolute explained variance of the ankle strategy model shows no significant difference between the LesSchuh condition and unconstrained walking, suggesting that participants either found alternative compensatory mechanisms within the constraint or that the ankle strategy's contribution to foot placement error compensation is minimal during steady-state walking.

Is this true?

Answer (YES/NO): NO